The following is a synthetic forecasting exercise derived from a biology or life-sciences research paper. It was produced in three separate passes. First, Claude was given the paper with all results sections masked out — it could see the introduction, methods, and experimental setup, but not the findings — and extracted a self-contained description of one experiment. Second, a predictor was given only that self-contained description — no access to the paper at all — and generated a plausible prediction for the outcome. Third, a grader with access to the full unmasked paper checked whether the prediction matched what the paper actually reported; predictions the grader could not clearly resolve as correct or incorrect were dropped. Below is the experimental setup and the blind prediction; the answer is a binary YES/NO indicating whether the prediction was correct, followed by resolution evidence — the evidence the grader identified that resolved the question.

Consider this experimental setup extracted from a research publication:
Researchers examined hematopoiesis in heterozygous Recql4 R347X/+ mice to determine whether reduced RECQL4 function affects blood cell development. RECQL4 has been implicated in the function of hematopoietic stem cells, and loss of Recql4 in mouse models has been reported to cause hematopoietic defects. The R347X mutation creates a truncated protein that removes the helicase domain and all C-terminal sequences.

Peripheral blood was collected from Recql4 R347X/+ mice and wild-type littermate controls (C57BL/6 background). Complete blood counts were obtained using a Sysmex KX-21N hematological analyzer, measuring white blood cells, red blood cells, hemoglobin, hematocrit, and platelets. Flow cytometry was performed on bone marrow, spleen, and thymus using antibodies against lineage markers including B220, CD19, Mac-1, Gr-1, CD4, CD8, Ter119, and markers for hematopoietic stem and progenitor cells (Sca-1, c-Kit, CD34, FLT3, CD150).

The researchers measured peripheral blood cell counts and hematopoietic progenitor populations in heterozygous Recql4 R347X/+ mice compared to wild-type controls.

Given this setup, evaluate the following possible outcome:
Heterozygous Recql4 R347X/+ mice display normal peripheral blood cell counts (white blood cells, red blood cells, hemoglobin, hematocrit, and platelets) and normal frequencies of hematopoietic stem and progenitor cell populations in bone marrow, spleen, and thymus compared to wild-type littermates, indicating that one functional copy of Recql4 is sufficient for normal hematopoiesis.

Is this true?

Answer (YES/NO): NO